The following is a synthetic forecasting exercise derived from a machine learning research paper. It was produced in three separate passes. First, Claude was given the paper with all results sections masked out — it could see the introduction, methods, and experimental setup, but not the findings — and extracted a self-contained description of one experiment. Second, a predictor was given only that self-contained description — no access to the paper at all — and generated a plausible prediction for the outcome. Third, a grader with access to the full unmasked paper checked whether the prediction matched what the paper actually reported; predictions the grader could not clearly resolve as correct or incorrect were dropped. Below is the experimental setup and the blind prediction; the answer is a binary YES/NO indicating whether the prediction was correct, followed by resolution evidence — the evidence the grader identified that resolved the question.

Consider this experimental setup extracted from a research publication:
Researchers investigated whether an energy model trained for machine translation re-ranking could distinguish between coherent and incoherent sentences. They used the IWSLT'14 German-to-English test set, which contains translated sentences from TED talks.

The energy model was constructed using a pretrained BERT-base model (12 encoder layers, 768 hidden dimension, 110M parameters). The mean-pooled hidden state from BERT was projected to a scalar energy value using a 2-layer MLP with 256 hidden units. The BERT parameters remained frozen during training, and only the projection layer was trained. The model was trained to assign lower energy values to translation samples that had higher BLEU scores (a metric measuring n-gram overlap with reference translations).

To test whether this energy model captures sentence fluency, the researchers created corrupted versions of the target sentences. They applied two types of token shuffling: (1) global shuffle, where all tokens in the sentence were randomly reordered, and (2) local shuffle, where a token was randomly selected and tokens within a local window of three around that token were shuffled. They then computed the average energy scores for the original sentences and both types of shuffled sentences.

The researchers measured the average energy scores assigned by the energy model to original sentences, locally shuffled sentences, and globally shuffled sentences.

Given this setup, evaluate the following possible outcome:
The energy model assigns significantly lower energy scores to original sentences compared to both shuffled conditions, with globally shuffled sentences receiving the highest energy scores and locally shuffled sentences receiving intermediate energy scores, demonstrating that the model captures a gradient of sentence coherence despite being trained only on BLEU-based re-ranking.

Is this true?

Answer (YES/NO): YES